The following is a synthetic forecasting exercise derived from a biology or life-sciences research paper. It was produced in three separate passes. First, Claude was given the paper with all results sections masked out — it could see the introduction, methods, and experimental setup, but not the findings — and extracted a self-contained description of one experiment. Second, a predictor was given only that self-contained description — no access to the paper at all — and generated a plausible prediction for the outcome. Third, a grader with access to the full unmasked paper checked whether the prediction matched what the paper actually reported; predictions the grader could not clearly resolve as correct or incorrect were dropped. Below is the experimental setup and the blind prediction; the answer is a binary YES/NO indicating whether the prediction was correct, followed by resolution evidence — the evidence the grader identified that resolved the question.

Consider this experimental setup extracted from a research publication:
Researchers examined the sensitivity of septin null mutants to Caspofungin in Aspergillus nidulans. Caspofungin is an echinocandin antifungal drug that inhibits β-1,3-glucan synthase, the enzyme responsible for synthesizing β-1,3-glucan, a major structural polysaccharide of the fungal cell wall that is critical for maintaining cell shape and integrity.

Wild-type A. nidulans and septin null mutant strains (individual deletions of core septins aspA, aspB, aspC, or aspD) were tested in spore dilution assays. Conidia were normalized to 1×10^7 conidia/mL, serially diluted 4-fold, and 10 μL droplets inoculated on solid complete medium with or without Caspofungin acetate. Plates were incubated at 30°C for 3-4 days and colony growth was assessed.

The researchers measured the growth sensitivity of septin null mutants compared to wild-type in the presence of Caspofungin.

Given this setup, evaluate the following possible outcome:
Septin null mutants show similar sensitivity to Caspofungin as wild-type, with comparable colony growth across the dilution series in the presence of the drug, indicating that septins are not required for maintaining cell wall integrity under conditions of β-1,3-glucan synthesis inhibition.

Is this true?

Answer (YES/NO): NO